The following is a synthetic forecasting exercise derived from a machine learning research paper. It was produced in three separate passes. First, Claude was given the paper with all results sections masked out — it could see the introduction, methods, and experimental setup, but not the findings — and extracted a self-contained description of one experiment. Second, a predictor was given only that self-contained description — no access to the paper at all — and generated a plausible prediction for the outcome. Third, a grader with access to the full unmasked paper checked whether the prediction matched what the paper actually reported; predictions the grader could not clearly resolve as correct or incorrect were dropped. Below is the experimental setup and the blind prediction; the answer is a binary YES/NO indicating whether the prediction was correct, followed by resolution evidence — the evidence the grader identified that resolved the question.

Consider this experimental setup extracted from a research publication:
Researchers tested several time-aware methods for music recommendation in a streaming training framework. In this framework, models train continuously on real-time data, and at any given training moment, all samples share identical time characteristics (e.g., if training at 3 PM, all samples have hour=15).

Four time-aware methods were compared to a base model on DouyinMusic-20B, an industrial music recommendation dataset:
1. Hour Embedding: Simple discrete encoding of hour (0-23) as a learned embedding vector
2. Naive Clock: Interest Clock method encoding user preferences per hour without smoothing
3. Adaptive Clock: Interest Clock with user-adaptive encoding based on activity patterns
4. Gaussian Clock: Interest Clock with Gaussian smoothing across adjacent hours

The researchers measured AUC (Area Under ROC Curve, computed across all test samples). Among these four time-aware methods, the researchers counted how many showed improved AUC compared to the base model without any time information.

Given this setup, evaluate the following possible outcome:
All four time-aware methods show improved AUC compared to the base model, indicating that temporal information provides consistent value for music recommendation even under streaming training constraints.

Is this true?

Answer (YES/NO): NO